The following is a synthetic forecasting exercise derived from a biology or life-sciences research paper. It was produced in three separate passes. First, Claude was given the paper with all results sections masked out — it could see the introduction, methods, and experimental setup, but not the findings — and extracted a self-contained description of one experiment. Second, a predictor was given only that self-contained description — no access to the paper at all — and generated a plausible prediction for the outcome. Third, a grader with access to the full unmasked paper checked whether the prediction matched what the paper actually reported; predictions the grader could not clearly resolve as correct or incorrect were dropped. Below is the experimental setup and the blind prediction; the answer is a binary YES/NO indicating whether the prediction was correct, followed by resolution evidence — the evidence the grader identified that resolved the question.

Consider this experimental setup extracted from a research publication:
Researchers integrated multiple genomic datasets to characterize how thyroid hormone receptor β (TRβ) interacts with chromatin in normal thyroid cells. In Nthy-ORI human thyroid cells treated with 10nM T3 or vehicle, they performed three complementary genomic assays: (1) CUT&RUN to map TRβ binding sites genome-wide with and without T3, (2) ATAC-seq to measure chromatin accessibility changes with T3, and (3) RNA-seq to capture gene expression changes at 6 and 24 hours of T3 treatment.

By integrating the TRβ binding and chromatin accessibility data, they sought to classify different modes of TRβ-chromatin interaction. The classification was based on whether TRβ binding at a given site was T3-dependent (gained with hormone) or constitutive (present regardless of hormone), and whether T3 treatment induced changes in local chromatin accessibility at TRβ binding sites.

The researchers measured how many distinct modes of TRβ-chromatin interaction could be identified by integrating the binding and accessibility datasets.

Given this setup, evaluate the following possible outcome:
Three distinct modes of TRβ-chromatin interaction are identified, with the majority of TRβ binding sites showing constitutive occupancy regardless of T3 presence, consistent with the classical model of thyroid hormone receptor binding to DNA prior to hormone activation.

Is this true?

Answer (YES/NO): NO